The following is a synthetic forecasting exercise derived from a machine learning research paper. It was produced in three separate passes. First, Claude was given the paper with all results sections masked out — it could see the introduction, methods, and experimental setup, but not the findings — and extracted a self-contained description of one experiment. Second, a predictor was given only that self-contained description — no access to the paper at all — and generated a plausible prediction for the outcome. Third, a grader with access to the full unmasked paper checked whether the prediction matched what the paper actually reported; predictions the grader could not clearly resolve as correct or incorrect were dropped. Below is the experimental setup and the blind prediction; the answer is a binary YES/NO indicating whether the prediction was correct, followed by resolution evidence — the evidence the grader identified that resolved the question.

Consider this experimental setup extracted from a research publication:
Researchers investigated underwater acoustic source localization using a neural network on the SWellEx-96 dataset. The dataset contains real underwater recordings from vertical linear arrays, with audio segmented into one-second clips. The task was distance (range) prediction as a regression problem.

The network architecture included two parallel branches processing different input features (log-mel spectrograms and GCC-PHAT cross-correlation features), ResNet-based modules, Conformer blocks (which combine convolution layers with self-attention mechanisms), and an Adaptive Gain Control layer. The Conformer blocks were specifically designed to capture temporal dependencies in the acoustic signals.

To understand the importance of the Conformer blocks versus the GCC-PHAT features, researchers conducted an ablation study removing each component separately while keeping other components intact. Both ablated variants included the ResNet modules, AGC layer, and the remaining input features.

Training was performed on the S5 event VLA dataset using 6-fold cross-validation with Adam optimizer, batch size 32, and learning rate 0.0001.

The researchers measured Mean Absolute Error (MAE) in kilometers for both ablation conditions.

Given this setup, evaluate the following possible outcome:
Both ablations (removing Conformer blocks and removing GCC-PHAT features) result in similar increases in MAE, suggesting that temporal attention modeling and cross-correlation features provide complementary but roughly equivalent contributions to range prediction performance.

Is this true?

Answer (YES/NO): YES